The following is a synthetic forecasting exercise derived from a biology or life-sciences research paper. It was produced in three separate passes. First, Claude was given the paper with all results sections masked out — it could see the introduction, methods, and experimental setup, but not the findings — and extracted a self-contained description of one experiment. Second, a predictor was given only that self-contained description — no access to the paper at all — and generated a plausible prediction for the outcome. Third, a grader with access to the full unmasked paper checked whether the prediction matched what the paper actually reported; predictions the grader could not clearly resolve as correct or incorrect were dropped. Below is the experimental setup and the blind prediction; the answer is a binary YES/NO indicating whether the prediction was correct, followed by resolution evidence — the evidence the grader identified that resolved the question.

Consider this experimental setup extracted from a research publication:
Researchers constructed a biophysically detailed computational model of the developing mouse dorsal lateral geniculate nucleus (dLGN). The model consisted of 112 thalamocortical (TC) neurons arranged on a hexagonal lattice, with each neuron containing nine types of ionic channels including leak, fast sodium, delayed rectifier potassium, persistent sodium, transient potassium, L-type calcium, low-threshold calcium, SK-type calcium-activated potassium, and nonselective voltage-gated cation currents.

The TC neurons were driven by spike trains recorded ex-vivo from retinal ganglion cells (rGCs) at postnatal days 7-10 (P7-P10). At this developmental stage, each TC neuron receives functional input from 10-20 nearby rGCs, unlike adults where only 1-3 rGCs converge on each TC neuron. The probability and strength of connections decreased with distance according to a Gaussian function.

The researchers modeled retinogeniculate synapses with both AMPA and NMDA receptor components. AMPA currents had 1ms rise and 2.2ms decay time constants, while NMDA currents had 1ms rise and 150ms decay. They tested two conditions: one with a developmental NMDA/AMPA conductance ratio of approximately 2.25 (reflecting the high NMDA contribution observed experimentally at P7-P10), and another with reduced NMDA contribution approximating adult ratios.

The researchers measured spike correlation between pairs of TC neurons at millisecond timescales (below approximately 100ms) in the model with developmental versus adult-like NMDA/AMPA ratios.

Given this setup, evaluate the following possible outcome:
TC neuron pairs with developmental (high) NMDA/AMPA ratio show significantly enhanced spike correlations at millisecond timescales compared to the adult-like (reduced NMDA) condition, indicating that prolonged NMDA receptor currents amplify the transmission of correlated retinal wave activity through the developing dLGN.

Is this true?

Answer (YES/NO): NO